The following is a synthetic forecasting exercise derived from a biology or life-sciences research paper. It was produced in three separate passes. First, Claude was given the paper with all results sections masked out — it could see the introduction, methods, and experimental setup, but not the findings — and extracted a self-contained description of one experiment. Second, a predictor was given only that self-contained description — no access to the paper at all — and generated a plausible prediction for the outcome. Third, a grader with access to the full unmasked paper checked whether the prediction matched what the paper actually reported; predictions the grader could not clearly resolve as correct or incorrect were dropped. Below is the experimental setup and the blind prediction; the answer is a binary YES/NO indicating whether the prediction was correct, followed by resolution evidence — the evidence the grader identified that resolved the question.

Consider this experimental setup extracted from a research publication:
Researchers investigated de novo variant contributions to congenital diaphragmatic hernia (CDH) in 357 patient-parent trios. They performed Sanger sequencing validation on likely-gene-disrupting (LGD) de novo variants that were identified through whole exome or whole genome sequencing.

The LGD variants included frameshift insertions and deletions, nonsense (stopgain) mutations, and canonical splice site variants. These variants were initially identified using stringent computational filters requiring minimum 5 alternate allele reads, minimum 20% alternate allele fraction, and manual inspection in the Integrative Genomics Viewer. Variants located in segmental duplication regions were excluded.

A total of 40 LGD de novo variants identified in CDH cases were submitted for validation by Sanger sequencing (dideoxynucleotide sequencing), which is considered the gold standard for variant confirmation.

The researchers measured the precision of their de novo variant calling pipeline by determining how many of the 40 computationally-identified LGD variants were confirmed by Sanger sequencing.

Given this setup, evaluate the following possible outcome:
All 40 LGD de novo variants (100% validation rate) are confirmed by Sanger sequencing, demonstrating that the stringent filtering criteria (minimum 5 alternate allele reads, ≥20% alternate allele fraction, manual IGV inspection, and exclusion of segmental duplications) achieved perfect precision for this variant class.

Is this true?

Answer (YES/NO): YES